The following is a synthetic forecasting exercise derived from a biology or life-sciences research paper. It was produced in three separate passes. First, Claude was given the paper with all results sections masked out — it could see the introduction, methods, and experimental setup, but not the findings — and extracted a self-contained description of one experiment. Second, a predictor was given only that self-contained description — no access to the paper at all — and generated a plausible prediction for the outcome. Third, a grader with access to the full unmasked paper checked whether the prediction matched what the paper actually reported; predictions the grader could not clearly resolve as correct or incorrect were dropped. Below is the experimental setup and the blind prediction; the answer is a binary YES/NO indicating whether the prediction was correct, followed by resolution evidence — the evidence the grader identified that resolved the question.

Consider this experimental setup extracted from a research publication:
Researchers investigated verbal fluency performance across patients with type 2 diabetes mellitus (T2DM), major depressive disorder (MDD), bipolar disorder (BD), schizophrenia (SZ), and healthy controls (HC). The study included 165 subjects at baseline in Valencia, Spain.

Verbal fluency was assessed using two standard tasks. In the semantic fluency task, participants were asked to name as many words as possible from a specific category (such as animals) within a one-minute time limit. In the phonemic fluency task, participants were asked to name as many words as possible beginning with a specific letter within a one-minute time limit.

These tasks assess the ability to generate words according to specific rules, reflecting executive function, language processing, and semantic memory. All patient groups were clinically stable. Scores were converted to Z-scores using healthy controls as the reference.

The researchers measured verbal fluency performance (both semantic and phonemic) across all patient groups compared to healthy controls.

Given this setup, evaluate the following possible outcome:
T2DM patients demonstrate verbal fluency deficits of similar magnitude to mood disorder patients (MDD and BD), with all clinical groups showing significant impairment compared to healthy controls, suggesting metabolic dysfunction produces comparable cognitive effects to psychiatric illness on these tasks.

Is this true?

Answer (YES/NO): NO